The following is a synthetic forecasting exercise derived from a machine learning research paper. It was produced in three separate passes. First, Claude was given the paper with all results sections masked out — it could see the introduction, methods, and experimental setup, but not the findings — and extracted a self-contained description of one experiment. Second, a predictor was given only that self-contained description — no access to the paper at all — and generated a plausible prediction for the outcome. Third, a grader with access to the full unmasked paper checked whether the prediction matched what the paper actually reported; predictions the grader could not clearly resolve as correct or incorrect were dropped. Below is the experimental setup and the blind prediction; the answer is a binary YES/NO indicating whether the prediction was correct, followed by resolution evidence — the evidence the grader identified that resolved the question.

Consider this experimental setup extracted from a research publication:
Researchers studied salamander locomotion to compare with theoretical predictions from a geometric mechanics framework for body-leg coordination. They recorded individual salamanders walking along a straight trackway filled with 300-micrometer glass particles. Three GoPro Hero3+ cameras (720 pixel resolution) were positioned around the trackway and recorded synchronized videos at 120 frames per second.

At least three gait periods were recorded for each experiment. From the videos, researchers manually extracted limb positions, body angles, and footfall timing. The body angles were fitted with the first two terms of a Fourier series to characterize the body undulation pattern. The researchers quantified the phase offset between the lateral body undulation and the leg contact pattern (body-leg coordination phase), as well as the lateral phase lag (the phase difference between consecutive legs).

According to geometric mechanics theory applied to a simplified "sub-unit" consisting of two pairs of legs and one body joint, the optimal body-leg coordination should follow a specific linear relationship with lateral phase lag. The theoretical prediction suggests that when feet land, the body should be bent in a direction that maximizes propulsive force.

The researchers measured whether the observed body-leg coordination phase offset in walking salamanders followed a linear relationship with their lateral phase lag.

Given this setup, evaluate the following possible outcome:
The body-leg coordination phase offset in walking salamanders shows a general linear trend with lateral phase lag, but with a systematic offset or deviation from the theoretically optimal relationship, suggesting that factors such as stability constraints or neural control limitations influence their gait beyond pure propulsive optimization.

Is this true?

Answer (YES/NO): NO